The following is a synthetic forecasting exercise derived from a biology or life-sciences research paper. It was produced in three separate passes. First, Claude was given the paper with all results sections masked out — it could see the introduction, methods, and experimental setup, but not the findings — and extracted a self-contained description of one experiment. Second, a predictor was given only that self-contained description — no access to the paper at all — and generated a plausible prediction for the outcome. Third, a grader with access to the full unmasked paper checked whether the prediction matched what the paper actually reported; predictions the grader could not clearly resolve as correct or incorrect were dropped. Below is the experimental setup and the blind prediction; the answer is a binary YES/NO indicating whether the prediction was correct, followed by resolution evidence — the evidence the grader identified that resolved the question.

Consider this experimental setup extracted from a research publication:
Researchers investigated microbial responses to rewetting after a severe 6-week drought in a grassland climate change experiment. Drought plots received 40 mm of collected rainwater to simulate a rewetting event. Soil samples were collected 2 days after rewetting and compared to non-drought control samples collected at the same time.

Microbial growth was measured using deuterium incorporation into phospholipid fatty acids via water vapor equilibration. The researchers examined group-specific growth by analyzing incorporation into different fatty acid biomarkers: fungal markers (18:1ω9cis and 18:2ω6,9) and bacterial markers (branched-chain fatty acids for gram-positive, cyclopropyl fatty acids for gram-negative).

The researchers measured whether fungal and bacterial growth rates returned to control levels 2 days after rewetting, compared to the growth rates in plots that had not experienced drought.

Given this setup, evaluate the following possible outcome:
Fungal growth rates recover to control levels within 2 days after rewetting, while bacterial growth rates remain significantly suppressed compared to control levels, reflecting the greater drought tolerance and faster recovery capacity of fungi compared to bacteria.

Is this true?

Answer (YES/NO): NO